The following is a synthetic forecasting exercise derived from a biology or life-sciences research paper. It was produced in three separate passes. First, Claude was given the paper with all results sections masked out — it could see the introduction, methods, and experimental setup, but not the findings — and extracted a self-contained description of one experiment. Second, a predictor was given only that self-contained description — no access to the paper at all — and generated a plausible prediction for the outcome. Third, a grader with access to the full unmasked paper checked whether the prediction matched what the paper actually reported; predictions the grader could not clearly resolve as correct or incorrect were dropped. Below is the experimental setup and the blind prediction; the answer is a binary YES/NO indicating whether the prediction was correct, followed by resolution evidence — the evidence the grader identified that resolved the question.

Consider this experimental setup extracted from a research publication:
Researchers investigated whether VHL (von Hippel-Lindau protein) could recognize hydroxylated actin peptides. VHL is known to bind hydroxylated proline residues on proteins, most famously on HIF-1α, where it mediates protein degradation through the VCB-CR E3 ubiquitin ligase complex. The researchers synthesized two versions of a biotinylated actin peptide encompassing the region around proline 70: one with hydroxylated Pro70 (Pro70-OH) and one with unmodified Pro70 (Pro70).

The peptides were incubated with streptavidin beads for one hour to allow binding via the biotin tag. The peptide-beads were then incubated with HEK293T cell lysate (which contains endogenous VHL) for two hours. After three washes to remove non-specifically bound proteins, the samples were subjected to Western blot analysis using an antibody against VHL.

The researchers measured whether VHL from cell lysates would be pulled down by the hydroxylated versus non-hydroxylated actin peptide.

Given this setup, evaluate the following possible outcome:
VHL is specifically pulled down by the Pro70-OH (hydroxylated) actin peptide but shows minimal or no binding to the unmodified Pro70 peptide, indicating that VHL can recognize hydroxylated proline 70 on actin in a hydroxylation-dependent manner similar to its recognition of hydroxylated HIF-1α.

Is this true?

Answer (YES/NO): YES